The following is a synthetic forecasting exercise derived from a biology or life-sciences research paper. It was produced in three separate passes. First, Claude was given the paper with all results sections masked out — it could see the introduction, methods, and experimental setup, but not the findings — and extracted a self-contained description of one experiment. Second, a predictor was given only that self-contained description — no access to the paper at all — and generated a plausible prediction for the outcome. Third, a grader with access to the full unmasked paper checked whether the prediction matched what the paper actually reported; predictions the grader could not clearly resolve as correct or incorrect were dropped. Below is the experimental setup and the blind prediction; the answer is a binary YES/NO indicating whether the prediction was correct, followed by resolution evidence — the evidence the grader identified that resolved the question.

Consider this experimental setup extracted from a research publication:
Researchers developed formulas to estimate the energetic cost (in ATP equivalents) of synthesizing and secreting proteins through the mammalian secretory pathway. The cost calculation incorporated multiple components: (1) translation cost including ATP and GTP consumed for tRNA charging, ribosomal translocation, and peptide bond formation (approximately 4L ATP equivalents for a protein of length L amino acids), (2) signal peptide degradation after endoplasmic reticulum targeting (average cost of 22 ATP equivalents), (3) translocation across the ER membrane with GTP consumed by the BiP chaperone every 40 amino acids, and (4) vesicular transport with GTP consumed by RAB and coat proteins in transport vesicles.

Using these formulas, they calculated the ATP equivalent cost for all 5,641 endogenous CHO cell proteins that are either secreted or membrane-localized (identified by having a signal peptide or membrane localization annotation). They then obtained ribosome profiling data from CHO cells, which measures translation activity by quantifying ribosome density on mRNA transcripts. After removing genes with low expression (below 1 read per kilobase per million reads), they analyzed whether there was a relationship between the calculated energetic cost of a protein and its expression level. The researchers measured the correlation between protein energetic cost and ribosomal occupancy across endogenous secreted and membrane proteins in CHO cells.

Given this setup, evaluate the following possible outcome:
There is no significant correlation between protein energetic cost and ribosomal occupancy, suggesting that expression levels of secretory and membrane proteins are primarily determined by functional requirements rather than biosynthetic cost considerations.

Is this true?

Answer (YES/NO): NO